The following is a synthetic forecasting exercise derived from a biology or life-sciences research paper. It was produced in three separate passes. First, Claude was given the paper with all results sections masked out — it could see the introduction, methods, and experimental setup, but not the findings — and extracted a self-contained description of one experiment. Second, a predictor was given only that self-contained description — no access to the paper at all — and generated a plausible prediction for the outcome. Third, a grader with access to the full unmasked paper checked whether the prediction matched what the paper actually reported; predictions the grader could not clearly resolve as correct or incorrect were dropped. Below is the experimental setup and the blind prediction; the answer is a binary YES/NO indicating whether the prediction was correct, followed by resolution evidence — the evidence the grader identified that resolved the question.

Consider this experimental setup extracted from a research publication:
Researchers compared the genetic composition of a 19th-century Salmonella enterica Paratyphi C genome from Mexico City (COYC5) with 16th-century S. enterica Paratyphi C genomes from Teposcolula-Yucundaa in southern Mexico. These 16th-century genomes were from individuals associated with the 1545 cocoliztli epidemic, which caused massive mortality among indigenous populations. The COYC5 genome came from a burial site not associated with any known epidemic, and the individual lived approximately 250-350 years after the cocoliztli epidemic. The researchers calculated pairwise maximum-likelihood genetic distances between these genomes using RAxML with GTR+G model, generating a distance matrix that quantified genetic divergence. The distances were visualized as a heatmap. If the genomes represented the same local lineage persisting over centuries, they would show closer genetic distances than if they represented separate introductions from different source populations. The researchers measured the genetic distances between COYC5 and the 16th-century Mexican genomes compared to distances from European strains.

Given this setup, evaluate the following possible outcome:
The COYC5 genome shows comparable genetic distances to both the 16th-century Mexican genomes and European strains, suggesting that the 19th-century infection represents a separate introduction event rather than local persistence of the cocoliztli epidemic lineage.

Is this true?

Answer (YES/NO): NO